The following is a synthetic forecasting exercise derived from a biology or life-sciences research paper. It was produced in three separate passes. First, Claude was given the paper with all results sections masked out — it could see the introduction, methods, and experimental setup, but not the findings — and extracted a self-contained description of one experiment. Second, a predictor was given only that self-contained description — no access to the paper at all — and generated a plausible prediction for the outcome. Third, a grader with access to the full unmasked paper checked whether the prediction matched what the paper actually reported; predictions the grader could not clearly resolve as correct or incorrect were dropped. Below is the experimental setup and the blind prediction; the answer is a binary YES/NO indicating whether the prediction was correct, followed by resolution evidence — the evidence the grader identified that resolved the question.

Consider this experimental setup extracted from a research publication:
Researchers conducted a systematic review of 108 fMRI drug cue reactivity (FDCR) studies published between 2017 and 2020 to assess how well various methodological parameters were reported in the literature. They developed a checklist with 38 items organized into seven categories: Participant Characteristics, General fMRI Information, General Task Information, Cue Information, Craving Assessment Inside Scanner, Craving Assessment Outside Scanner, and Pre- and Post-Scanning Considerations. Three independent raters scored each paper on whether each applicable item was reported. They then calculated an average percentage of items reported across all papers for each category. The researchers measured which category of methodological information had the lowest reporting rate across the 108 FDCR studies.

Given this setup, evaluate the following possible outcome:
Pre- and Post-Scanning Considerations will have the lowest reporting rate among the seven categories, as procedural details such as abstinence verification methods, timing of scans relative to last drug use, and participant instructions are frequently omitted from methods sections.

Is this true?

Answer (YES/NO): YES